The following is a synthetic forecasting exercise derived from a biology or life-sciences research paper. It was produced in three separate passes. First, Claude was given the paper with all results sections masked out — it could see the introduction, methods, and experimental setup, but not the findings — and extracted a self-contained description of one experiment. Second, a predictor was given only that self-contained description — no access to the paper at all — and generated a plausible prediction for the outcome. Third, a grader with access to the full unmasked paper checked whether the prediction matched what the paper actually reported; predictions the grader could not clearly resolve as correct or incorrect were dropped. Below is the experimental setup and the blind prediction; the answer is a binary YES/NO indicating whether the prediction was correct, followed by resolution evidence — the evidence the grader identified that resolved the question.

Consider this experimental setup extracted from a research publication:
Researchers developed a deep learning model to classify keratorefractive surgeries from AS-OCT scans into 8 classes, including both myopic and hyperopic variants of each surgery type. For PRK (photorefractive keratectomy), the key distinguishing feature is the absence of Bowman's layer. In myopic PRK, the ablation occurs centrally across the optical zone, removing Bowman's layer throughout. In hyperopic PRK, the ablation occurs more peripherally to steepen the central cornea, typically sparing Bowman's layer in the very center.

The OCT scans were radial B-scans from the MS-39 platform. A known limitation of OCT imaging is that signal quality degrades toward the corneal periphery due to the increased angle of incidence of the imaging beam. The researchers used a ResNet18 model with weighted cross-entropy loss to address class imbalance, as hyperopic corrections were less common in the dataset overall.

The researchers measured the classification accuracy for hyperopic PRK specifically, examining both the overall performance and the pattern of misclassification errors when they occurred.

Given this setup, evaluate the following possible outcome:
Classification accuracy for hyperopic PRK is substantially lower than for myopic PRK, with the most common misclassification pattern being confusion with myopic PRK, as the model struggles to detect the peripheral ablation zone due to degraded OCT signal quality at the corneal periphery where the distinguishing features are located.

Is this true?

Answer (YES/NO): YES